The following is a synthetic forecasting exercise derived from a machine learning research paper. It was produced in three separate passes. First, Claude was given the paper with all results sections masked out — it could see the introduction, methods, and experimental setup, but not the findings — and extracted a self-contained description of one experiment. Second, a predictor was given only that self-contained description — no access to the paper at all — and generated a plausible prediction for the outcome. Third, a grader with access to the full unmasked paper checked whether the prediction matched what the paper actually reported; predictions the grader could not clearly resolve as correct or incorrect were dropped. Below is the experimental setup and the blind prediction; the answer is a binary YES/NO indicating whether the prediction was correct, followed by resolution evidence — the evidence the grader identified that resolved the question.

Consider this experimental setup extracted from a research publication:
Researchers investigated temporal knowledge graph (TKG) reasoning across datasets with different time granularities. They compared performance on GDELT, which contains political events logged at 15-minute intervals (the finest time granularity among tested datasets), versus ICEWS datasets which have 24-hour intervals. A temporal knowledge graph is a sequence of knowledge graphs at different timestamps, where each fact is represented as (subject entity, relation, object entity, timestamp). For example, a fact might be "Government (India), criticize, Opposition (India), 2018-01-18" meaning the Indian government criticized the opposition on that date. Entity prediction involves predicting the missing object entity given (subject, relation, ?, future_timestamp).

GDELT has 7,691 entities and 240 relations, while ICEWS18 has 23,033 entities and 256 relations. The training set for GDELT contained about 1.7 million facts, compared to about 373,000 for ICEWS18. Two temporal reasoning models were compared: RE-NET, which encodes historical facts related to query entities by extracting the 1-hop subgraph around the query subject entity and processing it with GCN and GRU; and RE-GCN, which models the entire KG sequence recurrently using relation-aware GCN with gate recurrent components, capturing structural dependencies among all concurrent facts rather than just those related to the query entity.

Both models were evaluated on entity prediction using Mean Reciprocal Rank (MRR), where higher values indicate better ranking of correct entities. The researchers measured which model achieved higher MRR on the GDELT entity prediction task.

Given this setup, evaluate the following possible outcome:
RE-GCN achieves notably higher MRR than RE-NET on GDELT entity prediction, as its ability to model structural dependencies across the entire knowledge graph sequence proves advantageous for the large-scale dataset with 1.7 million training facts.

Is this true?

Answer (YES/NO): NO